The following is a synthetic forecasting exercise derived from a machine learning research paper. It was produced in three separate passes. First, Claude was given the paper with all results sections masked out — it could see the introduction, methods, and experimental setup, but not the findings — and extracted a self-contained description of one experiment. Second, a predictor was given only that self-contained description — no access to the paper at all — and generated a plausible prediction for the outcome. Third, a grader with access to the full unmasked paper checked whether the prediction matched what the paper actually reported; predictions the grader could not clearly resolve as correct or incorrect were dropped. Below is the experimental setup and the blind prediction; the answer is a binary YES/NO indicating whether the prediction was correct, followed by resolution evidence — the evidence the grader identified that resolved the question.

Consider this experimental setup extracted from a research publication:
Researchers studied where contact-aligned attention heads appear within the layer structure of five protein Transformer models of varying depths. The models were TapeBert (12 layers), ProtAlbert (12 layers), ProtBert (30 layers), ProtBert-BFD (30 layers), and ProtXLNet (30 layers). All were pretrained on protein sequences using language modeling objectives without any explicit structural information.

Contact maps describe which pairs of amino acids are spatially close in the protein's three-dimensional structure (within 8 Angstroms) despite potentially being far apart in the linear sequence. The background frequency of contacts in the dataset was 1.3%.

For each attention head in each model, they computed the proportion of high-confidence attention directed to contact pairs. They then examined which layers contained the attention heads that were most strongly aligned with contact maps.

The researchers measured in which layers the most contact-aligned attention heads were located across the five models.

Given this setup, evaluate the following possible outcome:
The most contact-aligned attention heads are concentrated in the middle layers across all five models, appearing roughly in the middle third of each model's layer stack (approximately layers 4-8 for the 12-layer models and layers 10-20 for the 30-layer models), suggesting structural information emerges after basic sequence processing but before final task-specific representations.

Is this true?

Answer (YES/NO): NO